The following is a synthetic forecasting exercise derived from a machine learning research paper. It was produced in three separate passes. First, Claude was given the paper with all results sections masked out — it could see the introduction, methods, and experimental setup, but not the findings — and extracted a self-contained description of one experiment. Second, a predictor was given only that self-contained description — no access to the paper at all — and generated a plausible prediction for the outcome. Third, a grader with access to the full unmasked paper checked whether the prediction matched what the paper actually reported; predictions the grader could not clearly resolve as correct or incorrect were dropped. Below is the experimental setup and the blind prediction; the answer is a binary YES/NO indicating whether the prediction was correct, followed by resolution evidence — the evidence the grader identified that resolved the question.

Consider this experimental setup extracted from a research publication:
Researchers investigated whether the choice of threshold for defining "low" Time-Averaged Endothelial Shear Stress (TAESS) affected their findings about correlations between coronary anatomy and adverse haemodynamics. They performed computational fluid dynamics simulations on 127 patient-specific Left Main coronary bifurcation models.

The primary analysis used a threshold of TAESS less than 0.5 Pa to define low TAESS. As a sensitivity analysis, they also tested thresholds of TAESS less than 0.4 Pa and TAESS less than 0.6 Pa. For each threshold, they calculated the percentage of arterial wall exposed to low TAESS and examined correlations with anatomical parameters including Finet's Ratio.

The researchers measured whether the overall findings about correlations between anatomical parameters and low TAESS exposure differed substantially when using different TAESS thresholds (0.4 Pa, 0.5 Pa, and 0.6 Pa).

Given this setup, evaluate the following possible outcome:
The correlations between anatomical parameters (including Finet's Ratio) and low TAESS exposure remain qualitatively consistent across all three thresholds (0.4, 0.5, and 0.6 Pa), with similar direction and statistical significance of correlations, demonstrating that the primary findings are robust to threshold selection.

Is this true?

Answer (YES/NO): YES